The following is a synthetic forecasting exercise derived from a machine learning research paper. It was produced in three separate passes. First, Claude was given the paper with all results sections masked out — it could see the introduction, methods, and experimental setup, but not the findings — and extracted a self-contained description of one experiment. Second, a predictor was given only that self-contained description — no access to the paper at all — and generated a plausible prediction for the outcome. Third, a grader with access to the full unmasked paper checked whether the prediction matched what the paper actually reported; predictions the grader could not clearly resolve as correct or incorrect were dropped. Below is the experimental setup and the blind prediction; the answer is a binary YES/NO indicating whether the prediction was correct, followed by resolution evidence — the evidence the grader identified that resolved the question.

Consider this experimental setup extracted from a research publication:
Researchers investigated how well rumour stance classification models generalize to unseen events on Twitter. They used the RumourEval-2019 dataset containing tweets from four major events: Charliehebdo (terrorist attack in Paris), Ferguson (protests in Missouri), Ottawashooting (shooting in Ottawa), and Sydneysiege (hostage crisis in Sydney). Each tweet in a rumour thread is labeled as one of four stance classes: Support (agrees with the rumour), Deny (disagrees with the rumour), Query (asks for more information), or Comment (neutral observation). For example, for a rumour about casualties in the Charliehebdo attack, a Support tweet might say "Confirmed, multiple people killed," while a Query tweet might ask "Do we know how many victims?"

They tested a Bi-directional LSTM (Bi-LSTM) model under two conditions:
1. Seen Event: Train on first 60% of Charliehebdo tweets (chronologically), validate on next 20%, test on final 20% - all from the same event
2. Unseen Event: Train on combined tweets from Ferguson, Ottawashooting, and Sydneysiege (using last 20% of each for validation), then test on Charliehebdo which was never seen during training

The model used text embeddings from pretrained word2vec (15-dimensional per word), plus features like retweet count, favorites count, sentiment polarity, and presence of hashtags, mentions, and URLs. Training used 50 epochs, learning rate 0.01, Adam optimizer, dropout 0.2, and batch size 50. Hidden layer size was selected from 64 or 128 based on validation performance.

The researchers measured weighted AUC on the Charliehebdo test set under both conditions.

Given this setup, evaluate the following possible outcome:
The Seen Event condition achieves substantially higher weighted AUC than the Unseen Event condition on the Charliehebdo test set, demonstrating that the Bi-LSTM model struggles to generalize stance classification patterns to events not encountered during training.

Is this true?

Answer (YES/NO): NO